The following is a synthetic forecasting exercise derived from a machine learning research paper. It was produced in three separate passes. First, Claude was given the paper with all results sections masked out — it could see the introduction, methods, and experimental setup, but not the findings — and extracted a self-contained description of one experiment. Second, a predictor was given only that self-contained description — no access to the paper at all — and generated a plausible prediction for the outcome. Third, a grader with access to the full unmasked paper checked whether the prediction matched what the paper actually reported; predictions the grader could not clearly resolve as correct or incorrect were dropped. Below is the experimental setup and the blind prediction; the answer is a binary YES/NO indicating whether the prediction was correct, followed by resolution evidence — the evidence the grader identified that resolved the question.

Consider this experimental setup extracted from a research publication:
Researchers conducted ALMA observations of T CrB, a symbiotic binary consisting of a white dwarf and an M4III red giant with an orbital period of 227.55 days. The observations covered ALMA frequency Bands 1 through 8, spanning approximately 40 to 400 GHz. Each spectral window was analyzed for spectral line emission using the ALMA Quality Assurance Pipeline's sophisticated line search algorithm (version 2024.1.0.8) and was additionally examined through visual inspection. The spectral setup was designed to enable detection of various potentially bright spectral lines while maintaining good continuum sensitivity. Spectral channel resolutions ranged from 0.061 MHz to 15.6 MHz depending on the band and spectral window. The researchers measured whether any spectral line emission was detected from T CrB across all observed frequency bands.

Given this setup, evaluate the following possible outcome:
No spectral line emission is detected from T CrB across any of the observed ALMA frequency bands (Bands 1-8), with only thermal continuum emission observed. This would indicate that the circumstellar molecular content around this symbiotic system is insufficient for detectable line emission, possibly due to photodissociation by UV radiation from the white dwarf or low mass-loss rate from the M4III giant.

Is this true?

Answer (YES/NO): YES